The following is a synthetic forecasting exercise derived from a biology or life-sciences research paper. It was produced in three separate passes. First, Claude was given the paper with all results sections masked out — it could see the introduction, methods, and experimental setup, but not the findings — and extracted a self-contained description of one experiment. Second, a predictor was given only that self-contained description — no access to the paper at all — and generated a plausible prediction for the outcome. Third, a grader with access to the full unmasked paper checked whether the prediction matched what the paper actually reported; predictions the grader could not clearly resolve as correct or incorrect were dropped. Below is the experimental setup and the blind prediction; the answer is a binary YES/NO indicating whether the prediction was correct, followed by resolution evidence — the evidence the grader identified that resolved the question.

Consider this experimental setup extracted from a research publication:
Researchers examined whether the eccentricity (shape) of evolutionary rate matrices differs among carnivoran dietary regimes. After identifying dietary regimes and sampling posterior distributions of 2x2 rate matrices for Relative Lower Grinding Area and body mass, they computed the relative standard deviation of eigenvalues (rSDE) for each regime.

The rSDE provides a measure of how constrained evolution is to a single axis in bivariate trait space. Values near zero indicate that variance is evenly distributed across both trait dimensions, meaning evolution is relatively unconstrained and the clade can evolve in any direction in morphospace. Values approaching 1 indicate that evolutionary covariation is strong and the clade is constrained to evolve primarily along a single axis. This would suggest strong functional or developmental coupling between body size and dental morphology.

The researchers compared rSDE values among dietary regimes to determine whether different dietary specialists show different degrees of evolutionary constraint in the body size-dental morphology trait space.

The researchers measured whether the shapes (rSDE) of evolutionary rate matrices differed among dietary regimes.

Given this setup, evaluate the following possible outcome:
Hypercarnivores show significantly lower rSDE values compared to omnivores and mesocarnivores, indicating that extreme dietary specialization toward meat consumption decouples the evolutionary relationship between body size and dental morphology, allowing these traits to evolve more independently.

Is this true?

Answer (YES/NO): NO